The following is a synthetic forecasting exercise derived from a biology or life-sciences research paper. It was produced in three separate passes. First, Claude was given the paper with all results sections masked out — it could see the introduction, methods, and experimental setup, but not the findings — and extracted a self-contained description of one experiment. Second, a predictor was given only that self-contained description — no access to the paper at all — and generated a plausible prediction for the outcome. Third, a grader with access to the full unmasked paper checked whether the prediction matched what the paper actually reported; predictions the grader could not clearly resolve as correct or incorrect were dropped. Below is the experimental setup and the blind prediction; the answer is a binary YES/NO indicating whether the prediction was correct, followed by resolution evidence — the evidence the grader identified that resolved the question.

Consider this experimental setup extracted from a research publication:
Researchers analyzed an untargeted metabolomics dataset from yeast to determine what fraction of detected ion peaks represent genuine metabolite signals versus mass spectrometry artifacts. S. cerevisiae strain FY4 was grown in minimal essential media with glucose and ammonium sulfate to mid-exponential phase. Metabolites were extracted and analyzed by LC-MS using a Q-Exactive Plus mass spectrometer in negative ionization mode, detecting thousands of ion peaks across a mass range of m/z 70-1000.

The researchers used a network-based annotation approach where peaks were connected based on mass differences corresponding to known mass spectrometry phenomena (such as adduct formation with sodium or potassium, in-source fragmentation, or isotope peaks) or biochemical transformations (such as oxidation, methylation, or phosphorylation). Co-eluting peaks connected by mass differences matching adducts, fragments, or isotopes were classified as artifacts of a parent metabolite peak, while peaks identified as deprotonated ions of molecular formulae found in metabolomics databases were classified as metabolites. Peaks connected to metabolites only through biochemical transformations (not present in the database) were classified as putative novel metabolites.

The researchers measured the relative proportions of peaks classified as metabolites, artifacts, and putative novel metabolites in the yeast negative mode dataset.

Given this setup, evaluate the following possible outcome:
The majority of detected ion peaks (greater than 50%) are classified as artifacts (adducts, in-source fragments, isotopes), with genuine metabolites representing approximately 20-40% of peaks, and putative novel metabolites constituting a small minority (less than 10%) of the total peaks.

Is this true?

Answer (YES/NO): NO